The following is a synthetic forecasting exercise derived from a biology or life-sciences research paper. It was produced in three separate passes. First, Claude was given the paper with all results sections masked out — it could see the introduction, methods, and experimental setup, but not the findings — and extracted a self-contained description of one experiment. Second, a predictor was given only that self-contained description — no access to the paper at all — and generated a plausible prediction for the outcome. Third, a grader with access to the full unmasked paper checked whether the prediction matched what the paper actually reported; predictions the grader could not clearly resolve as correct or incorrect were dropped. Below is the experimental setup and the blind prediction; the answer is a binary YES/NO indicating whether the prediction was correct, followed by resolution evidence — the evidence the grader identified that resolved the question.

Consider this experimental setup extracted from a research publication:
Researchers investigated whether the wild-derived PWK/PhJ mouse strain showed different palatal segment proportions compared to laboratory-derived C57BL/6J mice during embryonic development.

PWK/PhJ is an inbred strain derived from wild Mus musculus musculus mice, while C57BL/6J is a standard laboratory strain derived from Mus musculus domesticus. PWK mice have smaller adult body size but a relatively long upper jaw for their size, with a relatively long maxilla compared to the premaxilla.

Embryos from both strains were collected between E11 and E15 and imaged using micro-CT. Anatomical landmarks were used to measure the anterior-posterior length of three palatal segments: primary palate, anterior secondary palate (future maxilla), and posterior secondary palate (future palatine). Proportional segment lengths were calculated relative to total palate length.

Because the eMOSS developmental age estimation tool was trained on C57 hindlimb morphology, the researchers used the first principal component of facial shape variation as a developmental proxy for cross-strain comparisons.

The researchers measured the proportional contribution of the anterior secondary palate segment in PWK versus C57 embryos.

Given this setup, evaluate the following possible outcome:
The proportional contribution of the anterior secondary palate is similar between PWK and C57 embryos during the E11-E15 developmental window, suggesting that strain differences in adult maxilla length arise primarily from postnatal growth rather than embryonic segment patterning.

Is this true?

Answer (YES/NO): NO